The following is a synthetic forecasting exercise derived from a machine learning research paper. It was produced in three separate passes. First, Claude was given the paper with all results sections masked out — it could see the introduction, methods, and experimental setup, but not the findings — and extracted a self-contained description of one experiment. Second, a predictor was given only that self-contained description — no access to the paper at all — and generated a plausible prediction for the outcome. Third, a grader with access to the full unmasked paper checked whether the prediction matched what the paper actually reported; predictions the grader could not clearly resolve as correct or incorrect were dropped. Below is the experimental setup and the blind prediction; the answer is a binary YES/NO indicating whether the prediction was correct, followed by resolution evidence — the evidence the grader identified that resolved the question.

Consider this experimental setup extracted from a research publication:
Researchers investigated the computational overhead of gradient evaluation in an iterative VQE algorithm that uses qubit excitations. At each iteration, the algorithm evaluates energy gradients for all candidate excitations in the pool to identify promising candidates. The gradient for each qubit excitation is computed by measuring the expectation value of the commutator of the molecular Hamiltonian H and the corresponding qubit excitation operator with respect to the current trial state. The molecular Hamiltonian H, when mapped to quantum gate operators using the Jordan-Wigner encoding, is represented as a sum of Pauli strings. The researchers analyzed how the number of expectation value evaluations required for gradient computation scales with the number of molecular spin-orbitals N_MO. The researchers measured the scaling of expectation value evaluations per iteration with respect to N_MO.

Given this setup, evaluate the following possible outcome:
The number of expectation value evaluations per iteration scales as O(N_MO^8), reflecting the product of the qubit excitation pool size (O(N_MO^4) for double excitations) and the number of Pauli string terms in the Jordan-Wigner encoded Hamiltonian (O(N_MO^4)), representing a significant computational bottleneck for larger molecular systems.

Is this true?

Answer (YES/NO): YES